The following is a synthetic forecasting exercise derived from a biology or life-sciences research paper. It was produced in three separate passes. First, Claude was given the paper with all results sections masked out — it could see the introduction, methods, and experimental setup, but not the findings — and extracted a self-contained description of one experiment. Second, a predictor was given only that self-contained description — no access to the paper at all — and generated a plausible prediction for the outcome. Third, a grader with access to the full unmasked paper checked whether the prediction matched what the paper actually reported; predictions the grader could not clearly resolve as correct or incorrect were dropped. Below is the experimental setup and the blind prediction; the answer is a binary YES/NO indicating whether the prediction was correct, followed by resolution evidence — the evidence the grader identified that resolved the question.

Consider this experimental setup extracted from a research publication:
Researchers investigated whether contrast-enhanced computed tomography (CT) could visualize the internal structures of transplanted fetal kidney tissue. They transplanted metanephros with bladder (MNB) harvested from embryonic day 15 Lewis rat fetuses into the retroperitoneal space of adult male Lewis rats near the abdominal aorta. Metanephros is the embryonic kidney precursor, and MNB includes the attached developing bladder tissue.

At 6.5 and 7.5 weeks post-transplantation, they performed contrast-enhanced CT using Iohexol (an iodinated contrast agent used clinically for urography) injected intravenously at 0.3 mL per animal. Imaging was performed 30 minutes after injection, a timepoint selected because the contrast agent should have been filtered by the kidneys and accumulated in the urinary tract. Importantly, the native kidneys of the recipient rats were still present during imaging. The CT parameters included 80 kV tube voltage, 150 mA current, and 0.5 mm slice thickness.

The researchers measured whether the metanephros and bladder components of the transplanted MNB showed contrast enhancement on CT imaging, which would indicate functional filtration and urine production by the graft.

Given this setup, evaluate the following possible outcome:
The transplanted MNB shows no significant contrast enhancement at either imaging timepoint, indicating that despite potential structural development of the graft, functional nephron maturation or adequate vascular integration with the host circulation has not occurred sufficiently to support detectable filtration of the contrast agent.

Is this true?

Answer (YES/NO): NO